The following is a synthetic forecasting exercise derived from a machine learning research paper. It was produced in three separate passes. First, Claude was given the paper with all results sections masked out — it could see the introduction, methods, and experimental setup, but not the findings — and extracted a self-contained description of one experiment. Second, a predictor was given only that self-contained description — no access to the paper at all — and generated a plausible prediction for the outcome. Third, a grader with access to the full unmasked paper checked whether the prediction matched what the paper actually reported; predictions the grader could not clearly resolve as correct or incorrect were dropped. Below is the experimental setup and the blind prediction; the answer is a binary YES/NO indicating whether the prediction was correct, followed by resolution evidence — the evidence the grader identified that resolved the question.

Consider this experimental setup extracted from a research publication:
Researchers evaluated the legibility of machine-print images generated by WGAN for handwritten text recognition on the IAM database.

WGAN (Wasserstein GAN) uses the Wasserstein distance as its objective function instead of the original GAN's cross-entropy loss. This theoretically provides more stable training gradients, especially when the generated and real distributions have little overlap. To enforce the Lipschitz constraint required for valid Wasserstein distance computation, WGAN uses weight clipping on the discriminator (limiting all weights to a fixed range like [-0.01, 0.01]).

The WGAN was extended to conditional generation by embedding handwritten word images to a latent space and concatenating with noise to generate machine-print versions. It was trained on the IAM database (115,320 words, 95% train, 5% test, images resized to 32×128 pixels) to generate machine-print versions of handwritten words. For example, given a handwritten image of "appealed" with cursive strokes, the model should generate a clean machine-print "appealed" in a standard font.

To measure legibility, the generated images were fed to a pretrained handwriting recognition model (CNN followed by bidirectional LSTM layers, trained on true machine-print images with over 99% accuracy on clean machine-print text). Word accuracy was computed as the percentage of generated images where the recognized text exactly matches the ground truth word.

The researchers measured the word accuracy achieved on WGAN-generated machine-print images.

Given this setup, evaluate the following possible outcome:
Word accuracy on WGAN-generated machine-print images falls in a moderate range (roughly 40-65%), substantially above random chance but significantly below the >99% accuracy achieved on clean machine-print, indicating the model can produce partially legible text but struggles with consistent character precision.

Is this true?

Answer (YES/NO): NO